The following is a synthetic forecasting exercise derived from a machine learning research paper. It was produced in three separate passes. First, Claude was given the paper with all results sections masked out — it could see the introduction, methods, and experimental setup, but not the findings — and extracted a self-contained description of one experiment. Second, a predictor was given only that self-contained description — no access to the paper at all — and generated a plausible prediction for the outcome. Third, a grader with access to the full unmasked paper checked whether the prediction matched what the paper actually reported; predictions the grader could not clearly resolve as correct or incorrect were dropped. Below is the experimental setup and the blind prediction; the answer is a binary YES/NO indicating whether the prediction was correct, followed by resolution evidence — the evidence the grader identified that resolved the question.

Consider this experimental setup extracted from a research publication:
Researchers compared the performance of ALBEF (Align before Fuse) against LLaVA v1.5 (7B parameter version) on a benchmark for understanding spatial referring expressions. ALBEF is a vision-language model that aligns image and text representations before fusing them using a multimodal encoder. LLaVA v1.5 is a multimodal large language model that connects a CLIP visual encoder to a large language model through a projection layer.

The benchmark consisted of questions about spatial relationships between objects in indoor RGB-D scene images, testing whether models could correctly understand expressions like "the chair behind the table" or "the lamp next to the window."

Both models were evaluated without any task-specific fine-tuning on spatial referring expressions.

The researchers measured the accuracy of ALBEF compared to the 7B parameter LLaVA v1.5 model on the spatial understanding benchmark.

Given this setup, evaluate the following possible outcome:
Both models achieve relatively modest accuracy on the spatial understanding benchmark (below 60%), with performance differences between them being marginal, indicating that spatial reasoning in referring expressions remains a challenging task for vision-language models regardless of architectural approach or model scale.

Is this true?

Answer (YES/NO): NO